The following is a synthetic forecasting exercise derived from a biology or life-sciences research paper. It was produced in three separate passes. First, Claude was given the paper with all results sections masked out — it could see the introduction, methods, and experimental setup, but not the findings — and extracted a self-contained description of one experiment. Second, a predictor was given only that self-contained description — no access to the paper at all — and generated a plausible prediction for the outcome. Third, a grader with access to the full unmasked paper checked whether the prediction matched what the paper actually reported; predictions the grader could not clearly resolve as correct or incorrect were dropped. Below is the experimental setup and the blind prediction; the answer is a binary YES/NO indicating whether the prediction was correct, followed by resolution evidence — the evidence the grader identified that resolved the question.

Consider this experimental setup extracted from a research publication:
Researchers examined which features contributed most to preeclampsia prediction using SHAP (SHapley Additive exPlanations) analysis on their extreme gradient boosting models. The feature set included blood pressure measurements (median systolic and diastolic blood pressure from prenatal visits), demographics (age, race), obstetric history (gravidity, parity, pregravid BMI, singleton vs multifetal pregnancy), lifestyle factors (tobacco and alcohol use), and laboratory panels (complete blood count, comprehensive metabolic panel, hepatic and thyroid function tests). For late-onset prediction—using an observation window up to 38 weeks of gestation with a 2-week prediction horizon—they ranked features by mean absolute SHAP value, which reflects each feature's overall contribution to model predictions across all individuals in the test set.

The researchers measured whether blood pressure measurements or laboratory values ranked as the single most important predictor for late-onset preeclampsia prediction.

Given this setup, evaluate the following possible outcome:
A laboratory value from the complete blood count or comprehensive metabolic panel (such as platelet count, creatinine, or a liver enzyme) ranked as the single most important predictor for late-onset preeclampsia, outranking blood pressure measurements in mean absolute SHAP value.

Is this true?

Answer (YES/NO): NO